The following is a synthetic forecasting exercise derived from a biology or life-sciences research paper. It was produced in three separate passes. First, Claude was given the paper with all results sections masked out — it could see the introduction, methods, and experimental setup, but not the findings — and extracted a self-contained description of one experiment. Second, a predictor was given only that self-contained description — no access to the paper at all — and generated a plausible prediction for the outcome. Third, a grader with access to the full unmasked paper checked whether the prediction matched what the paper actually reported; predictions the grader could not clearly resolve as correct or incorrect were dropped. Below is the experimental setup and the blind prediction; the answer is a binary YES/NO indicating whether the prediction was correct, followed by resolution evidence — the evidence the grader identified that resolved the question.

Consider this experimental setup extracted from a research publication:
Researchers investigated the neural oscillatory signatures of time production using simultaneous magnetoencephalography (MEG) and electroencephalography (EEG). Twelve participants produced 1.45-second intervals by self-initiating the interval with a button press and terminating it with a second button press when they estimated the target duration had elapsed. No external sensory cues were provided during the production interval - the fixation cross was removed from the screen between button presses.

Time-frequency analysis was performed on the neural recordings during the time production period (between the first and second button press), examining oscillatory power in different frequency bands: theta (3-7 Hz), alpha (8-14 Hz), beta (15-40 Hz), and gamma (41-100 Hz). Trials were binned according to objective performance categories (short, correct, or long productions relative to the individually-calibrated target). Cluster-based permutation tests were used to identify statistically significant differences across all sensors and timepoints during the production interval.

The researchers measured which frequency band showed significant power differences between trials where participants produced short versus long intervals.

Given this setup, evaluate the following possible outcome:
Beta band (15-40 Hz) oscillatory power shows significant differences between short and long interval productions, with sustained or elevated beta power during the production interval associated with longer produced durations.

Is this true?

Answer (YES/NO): YES